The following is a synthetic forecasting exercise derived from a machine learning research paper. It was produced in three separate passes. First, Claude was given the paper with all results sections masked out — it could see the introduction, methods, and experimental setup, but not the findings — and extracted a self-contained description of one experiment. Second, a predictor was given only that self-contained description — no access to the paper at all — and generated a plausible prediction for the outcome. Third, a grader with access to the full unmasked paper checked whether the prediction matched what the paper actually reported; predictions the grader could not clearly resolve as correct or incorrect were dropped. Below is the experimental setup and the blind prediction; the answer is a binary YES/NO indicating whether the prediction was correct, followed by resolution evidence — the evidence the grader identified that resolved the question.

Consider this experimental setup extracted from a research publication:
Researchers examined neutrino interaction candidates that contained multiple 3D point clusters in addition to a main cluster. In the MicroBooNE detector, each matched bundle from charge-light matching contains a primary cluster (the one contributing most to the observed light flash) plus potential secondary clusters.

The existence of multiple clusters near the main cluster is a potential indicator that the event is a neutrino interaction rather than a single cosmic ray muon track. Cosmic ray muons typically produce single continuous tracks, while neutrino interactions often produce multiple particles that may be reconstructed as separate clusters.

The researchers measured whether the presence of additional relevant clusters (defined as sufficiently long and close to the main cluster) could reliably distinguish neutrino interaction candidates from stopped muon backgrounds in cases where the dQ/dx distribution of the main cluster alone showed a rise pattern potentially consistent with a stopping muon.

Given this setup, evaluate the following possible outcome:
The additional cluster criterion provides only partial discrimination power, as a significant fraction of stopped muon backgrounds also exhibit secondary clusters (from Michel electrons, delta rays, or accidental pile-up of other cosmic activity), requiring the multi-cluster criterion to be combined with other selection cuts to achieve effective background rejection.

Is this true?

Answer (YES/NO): NO